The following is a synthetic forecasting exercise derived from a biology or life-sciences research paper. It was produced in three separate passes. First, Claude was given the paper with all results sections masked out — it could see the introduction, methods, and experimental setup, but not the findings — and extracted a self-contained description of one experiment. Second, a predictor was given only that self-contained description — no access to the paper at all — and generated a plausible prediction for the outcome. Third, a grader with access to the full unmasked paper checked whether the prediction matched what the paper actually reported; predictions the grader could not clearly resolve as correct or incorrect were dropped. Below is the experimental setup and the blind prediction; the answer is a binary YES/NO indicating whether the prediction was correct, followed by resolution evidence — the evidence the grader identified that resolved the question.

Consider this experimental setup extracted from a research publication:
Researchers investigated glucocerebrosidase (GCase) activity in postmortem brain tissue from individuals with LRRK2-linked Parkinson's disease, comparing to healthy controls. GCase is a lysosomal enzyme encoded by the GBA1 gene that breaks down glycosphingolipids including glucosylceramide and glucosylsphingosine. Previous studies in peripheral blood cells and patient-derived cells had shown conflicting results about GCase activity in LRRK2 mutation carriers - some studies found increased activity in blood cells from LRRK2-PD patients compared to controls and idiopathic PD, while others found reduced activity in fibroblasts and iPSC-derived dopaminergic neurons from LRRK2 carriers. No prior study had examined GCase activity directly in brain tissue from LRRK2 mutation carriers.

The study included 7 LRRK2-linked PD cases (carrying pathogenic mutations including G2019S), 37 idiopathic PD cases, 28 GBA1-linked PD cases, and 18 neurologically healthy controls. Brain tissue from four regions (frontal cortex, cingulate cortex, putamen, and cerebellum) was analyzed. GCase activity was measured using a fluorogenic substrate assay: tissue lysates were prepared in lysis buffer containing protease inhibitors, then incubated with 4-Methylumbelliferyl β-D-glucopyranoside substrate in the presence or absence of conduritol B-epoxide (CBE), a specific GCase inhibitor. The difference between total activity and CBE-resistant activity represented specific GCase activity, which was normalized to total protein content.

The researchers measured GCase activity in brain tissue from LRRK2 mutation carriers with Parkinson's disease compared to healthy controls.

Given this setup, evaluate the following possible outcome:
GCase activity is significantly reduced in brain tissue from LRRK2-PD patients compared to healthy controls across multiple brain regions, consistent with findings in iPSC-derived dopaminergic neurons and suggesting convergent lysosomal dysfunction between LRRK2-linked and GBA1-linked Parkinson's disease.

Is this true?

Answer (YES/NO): NO